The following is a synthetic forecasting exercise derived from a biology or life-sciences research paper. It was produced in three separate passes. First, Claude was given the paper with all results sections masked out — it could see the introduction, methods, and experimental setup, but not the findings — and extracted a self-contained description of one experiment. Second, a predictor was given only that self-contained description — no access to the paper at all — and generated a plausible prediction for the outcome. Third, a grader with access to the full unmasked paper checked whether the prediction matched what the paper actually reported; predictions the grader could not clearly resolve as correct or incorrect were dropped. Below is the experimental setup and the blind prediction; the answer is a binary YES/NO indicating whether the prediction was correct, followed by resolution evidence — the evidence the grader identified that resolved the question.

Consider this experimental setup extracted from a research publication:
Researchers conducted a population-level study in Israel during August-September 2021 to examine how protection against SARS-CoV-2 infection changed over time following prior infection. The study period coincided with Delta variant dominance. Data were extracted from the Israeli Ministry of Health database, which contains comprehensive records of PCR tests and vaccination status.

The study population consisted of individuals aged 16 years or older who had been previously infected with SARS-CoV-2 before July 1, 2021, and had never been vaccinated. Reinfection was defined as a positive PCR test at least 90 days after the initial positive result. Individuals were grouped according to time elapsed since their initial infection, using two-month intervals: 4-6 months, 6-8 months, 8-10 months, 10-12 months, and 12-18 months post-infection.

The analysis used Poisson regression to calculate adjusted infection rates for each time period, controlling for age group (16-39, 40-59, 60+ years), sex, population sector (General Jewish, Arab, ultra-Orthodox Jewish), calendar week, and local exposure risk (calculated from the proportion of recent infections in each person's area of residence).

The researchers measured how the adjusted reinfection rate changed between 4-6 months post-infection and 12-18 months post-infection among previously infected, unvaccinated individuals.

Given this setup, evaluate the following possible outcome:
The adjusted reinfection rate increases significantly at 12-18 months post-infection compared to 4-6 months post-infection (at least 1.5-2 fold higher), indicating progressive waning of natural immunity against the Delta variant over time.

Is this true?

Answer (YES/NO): YES